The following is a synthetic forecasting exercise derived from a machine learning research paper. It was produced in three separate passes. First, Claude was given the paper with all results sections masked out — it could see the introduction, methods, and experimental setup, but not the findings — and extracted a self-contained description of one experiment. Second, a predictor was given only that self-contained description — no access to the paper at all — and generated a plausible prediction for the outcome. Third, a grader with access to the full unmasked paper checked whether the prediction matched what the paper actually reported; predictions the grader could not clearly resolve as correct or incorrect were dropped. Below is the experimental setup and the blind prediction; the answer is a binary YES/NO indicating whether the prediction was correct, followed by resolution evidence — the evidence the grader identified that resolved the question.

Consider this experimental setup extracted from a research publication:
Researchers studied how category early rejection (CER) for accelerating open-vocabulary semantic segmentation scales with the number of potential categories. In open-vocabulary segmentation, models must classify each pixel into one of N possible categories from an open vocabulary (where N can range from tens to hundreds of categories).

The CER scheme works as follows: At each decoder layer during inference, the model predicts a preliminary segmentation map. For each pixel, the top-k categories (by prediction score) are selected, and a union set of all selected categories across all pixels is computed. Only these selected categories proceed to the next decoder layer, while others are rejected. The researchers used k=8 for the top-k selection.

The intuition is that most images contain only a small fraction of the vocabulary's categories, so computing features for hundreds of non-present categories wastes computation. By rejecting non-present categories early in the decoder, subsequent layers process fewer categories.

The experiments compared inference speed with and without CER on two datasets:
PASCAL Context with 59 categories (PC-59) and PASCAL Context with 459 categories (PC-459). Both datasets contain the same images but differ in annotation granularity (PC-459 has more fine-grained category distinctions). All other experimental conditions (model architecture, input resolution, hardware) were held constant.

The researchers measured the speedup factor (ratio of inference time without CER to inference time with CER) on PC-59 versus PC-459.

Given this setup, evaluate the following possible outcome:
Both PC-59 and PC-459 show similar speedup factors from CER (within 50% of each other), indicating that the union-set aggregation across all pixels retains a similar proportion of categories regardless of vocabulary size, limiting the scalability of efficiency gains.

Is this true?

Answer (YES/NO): NO